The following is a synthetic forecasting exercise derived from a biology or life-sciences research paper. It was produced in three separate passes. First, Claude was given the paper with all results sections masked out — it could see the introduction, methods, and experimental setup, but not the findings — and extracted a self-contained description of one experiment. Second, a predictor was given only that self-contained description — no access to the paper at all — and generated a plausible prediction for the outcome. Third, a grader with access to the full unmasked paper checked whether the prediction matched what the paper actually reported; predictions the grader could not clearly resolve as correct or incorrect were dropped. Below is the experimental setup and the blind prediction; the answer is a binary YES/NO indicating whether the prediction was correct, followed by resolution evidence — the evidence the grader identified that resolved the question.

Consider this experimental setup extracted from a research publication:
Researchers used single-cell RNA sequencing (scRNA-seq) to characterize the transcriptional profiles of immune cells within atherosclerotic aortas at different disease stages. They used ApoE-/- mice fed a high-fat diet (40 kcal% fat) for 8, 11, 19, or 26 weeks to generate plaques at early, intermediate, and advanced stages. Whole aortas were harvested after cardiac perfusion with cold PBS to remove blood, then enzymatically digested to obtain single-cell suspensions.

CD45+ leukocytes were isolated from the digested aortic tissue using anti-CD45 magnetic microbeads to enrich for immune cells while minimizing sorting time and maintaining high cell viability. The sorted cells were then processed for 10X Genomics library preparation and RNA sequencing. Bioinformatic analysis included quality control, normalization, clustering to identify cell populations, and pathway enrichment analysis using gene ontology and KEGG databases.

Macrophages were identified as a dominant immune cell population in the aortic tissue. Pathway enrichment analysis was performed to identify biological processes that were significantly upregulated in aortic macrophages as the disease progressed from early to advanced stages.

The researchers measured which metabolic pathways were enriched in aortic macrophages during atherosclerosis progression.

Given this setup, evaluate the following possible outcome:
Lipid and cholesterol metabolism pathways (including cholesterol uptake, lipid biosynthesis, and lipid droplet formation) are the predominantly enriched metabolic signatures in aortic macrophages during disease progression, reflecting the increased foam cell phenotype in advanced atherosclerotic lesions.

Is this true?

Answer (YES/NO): NO